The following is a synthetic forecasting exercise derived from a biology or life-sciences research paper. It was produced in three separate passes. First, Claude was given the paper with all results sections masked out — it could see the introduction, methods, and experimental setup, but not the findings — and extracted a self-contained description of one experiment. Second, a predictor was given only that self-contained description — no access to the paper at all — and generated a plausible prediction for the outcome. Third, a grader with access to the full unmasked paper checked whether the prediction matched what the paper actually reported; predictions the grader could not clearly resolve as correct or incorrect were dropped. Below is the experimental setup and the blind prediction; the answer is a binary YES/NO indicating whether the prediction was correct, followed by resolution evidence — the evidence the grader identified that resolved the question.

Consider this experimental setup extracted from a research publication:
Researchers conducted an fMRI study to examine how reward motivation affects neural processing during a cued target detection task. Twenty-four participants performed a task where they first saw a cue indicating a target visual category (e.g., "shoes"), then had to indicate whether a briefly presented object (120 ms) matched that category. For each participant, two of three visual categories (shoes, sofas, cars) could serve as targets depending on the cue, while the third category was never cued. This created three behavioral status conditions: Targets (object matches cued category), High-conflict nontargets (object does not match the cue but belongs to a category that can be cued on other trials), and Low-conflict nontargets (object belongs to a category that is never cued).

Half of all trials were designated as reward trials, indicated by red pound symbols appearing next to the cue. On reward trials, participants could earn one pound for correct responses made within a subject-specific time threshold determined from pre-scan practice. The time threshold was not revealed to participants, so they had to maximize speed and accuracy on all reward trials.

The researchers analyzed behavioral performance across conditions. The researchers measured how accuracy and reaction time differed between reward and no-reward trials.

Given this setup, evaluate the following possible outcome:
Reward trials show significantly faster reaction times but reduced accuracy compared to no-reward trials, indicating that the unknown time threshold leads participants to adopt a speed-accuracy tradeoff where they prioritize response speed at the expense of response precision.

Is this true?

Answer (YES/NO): NO